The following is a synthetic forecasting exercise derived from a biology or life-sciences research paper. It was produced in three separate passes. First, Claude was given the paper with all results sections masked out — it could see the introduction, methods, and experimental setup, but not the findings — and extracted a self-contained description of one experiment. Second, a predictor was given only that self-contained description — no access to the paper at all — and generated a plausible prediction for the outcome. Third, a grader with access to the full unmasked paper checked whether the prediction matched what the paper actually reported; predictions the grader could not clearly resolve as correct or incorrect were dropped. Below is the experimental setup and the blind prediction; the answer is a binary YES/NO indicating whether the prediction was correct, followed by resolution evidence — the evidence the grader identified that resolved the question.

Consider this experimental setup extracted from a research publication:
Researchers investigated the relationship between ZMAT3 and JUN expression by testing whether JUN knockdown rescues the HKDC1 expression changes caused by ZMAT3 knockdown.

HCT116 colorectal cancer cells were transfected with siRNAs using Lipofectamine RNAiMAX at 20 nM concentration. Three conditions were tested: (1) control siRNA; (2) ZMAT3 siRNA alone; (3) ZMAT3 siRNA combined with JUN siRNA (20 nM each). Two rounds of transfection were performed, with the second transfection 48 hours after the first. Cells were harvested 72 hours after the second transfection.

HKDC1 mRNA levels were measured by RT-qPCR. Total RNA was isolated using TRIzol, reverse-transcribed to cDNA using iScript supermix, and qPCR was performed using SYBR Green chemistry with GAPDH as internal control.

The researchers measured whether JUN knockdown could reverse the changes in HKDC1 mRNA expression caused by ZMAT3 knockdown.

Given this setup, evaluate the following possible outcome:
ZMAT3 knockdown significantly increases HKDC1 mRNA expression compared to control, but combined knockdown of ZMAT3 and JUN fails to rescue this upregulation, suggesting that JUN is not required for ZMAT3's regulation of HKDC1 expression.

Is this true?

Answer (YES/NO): NO